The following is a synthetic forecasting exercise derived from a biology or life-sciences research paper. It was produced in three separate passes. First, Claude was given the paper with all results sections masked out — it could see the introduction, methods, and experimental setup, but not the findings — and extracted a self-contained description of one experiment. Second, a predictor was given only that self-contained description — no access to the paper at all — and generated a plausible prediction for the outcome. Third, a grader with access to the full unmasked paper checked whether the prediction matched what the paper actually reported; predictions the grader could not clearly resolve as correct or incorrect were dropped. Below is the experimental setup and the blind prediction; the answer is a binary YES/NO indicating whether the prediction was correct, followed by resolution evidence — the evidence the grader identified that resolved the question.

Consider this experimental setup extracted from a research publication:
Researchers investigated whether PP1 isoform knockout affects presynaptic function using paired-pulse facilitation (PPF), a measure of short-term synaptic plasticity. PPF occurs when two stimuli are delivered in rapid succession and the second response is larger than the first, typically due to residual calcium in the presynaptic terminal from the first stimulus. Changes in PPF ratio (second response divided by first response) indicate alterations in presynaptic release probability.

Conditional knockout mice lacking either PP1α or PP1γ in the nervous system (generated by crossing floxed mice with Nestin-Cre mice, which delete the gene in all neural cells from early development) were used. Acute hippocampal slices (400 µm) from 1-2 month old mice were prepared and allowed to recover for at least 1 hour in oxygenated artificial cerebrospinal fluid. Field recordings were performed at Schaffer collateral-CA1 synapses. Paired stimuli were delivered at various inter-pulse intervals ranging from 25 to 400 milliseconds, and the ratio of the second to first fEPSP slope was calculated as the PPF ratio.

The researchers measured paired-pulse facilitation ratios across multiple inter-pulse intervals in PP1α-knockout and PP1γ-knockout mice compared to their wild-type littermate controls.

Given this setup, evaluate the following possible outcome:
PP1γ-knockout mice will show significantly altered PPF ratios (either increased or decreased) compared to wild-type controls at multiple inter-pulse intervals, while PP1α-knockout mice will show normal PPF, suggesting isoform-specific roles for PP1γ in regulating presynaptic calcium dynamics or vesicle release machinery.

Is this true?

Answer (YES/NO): NO